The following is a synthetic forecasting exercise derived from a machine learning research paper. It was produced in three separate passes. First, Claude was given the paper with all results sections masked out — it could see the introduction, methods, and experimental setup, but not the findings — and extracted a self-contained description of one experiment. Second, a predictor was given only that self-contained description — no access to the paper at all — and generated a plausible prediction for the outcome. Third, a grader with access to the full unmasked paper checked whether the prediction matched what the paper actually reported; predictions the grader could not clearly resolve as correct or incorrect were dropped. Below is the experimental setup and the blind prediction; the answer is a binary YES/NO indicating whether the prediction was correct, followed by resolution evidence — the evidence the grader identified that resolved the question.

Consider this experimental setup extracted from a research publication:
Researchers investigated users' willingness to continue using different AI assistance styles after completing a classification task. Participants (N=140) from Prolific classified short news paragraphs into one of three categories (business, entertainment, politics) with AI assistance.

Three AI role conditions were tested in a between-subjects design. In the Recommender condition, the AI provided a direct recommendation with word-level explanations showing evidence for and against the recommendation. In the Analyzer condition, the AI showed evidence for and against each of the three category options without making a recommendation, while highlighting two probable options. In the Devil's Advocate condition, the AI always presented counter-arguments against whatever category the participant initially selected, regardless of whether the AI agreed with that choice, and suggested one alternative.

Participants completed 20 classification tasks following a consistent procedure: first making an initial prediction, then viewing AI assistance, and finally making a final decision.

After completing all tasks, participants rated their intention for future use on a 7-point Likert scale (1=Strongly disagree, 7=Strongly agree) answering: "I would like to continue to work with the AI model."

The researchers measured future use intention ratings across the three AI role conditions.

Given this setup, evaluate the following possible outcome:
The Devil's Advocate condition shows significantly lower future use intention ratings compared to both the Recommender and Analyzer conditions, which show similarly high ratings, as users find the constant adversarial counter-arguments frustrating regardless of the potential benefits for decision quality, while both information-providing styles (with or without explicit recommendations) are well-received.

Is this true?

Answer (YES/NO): NO